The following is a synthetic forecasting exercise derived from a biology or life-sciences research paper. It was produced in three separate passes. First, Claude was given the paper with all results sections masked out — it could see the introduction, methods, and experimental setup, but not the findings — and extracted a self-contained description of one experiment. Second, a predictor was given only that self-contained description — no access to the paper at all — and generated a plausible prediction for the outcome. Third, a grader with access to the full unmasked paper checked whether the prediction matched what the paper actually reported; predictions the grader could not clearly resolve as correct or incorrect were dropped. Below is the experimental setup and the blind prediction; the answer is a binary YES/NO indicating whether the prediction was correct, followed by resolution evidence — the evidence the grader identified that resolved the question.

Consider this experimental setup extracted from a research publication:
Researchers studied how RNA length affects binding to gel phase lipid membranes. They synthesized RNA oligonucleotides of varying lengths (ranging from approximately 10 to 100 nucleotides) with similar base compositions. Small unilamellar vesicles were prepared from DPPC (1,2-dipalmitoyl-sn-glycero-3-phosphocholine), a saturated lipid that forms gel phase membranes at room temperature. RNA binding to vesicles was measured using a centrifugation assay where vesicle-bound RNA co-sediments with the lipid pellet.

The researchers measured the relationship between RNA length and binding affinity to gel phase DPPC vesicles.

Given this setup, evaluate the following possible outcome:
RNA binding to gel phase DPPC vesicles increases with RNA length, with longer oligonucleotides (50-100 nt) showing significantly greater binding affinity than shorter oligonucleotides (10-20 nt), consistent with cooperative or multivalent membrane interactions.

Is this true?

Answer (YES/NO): YES